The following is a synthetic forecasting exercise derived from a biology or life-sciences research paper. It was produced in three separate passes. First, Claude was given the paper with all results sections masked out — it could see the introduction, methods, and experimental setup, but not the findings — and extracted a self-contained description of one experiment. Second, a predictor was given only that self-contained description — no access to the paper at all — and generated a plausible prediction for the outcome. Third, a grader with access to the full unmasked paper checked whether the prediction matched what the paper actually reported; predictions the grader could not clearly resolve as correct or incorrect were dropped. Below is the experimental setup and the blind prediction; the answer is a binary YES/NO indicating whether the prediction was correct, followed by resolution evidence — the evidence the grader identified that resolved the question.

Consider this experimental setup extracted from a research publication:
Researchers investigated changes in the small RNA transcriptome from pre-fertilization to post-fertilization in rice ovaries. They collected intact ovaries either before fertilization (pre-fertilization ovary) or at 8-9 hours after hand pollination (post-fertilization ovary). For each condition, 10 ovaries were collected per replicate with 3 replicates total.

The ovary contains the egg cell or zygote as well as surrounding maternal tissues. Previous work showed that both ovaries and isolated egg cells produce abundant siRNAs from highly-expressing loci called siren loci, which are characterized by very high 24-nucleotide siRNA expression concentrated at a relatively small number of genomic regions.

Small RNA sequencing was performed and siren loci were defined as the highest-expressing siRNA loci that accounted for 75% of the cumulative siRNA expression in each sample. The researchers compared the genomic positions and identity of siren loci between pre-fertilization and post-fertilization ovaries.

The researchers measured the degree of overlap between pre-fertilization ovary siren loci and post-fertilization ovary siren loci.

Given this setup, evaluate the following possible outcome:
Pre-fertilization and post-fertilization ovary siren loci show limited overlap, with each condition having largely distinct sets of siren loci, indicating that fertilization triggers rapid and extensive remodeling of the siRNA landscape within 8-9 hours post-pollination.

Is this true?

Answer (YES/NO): NO